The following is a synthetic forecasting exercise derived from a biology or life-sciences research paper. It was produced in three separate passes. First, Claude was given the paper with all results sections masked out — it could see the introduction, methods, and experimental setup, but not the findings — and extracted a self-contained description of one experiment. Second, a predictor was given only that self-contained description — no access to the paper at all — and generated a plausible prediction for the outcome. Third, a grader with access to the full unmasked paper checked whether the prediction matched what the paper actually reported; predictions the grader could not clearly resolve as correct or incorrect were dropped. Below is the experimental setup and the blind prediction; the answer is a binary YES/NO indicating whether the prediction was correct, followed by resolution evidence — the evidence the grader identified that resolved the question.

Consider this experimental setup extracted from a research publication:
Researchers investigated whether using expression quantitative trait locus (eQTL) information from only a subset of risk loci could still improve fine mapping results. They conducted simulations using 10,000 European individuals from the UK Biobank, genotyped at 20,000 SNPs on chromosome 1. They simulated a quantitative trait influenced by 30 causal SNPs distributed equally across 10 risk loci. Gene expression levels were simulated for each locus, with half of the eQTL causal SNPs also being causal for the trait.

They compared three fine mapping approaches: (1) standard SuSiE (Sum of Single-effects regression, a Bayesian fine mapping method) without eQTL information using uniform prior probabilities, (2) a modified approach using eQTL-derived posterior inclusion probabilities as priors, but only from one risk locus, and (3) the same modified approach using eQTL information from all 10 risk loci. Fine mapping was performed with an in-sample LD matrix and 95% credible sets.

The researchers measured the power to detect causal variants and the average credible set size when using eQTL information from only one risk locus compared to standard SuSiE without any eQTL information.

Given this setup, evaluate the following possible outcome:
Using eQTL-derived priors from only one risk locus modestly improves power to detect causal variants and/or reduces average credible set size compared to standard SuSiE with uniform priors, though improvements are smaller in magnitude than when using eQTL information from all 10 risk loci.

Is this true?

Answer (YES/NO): YES